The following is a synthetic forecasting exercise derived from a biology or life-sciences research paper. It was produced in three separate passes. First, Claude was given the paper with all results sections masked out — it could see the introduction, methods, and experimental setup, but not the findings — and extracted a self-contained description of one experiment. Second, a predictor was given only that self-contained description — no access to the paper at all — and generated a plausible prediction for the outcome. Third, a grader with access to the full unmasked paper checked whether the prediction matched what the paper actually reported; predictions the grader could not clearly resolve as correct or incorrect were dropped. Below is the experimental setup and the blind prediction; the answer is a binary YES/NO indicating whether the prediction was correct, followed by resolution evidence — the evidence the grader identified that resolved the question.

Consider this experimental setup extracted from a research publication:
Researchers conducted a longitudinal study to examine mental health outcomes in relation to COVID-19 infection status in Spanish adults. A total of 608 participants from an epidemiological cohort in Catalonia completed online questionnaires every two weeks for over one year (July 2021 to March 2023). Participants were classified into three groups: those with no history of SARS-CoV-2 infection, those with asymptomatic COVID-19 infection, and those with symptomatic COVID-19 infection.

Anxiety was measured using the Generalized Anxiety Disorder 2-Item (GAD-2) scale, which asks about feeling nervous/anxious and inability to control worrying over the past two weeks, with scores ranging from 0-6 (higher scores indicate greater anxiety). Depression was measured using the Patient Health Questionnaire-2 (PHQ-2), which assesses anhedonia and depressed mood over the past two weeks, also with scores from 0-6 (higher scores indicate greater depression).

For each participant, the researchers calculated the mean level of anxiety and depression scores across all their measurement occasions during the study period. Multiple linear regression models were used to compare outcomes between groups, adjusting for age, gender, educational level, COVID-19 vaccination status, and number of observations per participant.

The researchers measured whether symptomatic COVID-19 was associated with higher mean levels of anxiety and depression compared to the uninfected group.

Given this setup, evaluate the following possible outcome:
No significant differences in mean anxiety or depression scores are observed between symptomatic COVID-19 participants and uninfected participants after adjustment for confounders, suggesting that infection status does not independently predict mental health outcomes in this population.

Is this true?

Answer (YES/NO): YES